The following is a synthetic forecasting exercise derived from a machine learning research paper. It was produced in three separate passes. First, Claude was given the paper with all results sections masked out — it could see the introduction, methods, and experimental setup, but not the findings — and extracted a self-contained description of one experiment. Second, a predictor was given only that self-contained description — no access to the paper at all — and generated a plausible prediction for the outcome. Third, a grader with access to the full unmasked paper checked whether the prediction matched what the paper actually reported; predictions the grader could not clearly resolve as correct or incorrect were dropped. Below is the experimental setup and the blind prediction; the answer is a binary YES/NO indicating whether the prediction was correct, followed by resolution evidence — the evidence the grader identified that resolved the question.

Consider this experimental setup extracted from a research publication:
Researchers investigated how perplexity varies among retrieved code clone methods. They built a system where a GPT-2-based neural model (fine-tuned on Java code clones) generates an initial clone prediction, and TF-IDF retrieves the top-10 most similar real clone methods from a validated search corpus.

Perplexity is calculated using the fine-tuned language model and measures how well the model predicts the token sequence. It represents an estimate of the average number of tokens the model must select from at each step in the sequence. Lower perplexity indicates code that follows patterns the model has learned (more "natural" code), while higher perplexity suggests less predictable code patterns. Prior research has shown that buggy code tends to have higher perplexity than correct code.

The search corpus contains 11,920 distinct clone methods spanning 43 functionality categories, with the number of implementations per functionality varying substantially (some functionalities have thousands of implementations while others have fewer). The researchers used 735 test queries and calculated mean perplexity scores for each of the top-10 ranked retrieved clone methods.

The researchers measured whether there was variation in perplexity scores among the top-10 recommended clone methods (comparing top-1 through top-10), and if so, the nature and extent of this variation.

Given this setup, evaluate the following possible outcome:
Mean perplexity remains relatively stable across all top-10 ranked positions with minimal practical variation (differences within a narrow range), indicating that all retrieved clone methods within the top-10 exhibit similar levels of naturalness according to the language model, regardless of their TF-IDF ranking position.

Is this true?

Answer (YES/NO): YES